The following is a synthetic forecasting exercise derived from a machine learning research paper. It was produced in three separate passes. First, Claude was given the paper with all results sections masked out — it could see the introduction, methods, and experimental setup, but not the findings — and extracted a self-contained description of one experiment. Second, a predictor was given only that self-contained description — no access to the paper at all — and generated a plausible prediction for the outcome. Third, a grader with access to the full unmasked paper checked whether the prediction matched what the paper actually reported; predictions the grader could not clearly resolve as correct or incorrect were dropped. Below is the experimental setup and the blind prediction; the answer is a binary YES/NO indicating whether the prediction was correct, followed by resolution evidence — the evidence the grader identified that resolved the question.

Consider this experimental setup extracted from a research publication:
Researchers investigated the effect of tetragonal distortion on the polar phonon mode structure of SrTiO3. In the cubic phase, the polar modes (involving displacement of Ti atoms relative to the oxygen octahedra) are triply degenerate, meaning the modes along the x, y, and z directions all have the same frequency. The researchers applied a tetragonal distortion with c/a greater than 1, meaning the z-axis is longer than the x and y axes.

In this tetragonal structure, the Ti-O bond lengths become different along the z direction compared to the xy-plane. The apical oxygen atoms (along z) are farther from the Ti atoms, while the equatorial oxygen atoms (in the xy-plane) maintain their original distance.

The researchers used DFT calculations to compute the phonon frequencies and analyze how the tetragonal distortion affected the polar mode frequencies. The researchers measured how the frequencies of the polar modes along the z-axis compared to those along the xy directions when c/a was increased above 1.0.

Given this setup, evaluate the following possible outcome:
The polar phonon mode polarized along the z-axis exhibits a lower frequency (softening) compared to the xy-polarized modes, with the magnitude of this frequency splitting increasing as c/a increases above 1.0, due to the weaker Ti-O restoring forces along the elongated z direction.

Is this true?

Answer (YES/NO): YES